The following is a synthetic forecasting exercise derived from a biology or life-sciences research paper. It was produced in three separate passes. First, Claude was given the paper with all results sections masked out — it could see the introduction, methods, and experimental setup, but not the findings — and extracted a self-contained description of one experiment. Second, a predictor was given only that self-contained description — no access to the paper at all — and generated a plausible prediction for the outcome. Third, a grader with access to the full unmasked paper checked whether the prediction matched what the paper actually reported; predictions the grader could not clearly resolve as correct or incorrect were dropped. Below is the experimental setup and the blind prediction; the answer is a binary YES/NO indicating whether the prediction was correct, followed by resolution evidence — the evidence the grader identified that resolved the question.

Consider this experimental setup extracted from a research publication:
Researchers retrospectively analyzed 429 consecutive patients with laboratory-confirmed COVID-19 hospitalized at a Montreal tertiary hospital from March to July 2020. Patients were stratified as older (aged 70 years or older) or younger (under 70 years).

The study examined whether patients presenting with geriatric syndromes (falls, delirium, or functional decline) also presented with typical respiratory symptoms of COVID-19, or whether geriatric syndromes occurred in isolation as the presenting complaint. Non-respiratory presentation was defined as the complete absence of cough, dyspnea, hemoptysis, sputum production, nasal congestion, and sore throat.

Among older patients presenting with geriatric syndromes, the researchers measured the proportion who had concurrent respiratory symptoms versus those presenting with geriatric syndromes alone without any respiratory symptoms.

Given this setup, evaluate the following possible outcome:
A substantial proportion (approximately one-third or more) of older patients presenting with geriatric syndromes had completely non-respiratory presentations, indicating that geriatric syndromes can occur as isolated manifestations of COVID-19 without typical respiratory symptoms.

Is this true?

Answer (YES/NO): YES